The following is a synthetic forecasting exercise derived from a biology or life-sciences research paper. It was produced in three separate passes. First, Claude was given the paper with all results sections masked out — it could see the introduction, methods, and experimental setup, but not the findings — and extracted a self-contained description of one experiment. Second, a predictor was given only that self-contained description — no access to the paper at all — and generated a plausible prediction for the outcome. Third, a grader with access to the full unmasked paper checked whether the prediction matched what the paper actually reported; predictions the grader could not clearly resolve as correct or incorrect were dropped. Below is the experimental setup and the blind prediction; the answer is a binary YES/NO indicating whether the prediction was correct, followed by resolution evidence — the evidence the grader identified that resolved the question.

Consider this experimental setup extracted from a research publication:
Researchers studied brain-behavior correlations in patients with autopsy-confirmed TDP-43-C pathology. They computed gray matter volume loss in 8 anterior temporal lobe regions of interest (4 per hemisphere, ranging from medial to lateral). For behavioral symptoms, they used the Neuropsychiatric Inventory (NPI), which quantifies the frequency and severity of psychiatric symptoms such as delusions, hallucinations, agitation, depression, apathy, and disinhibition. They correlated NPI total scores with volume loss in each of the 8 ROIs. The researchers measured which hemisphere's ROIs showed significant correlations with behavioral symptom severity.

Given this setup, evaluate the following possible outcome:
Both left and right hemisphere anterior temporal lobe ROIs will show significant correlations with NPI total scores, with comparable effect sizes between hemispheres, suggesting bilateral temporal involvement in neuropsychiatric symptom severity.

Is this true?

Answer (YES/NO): NO